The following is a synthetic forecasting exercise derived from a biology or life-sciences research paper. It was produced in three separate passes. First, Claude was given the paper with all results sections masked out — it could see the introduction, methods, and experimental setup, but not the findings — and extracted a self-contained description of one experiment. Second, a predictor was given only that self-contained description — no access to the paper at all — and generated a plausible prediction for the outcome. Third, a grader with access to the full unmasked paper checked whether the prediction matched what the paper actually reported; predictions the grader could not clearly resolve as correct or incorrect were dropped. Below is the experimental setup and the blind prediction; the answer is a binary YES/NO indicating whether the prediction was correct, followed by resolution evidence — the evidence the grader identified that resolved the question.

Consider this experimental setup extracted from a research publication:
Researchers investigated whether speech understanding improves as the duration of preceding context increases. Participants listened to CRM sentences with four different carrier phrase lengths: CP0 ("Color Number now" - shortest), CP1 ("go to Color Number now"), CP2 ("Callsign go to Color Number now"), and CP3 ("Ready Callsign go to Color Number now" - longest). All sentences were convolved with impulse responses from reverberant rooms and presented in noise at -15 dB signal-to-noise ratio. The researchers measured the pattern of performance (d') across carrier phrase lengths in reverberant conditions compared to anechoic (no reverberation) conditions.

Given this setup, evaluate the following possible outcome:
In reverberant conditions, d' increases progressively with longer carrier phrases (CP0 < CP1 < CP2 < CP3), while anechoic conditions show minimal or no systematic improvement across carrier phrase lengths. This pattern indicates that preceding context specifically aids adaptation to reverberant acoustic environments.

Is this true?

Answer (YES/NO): NO